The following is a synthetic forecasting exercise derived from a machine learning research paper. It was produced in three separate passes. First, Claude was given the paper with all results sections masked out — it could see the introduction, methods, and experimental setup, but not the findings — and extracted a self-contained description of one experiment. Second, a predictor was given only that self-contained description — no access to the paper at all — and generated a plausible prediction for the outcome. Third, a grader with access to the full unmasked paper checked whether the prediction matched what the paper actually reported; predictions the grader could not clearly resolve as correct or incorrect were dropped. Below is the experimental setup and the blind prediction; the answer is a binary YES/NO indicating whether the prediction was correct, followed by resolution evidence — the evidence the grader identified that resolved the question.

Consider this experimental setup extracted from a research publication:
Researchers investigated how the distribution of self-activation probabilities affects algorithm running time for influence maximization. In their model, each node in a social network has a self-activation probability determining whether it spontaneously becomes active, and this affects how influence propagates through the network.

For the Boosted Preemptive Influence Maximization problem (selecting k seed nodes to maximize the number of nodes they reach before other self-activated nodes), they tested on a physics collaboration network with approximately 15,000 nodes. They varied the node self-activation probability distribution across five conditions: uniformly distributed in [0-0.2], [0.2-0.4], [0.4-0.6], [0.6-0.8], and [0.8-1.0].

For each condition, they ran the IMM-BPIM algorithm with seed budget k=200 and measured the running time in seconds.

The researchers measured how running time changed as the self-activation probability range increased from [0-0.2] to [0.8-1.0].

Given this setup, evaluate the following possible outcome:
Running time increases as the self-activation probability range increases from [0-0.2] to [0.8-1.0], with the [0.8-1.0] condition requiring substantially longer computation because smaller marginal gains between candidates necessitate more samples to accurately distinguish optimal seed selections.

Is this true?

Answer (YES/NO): YES